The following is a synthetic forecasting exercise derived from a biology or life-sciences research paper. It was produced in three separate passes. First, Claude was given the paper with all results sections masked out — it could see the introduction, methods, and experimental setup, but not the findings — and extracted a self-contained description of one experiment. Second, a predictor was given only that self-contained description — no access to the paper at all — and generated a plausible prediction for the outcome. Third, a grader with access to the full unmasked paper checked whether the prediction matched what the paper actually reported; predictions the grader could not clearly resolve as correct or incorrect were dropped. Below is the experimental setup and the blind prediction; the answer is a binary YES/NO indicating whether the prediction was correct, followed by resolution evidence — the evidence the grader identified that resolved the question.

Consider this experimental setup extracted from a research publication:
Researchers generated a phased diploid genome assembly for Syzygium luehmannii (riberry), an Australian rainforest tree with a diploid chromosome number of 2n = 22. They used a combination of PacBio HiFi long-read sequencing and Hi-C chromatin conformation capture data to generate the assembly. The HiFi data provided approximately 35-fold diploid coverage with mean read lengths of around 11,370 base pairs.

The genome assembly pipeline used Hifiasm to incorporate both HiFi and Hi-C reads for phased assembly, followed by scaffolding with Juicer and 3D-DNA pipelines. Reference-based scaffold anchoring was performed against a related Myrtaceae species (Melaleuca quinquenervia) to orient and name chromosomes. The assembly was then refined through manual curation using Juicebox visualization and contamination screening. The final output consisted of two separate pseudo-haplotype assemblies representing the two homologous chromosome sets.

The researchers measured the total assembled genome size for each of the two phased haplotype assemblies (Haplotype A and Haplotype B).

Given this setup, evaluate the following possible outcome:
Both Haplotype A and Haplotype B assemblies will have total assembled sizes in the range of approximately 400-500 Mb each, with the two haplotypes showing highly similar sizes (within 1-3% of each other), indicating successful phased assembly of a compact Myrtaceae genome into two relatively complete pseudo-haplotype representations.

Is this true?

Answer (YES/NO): NO